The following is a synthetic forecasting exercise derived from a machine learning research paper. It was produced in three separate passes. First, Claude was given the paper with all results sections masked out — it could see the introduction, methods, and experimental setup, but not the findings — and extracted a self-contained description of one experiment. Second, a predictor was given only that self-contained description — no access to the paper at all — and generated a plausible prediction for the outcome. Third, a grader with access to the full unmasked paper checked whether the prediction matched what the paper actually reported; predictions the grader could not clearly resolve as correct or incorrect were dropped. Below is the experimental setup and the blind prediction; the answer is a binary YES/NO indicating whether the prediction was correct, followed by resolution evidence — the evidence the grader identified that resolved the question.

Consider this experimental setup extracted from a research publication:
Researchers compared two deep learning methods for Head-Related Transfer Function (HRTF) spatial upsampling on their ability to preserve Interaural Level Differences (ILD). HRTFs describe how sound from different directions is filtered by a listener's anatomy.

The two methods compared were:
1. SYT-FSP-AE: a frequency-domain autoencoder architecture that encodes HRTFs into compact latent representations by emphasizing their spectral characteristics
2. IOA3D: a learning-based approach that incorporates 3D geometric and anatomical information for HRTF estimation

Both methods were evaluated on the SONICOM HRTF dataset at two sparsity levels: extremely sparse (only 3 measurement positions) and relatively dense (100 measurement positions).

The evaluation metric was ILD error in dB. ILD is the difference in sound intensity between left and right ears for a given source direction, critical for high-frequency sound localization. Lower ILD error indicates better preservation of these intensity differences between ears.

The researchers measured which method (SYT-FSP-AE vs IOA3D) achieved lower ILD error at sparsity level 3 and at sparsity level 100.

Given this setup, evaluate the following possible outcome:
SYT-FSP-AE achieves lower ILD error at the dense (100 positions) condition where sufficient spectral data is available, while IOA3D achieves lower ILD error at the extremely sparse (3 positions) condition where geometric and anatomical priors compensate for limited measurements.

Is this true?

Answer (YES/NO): NO